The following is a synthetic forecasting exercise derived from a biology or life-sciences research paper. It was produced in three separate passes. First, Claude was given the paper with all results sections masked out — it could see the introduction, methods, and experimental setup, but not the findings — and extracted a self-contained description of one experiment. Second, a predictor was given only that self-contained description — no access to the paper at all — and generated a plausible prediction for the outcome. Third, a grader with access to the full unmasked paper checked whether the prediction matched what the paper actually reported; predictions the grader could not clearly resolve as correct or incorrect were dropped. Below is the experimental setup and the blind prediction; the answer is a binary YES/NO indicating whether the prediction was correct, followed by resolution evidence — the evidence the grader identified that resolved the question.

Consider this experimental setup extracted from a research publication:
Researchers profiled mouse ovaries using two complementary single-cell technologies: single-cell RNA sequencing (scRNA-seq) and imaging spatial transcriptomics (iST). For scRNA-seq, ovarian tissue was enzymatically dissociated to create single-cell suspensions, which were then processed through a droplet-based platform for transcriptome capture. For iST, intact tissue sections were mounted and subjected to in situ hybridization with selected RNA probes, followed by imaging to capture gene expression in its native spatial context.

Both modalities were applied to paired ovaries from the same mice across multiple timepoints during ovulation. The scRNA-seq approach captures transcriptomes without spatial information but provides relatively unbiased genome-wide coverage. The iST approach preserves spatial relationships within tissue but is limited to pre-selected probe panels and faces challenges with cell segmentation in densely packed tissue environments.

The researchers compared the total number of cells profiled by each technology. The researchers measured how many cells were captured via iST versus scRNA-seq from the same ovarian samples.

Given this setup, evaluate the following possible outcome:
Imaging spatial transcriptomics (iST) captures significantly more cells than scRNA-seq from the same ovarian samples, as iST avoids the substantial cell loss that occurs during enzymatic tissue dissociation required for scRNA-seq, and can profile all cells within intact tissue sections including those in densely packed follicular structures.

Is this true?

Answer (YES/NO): YES